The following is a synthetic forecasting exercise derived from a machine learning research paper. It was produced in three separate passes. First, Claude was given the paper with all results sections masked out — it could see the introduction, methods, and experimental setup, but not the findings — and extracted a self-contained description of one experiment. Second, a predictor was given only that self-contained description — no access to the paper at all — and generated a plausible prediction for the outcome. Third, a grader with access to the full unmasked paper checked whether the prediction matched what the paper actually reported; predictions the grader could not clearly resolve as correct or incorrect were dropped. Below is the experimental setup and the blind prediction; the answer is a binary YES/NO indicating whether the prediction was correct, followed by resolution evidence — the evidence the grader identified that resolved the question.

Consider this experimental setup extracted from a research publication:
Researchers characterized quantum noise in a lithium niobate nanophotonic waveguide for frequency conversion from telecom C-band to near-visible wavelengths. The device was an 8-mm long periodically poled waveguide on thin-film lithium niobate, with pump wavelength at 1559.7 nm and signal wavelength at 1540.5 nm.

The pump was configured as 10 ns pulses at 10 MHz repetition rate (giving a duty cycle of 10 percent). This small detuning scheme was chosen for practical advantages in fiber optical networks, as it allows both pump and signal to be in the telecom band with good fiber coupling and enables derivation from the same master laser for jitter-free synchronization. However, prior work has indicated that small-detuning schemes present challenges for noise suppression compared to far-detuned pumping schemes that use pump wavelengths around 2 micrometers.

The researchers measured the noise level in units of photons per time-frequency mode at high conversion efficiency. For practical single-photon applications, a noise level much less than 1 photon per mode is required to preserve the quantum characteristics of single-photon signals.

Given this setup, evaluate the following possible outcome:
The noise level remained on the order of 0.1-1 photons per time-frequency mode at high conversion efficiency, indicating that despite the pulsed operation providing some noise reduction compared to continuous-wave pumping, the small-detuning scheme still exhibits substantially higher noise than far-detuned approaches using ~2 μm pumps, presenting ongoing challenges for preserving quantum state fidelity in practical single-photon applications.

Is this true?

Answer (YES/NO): NO